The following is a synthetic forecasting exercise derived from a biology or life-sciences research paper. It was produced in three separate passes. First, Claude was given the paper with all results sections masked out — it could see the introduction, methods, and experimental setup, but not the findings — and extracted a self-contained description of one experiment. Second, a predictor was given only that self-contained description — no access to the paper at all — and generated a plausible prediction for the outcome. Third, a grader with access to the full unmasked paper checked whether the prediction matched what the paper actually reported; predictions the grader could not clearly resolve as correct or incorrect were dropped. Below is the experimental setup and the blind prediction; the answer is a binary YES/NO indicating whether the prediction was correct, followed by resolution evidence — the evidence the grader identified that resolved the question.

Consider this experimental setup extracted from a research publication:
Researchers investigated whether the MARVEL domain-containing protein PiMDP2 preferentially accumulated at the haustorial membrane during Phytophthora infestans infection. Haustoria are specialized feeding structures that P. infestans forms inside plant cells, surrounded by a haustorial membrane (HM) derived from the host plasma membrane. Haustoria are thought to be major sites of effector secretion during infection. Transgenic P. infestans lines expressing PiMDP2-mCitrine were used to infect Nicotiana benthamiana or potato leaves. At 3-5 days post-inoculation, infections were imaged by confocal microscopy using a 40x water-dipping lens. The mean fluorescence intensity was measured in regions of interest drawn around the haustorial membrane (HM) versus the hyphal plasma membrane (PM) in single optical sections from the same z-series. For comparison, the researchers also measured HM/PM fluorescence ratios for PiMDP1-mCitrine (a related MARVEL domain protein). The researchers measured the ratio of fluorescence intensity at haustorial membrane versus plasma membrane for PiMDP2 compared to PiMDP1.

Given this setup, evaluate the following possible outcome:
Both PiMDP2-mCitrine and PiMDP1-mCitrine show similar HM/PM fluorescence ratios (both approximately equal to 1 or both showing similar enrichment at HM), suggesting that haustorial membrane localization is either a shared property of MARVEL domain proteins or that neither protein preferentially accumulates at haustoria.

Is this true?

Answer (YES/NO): NO